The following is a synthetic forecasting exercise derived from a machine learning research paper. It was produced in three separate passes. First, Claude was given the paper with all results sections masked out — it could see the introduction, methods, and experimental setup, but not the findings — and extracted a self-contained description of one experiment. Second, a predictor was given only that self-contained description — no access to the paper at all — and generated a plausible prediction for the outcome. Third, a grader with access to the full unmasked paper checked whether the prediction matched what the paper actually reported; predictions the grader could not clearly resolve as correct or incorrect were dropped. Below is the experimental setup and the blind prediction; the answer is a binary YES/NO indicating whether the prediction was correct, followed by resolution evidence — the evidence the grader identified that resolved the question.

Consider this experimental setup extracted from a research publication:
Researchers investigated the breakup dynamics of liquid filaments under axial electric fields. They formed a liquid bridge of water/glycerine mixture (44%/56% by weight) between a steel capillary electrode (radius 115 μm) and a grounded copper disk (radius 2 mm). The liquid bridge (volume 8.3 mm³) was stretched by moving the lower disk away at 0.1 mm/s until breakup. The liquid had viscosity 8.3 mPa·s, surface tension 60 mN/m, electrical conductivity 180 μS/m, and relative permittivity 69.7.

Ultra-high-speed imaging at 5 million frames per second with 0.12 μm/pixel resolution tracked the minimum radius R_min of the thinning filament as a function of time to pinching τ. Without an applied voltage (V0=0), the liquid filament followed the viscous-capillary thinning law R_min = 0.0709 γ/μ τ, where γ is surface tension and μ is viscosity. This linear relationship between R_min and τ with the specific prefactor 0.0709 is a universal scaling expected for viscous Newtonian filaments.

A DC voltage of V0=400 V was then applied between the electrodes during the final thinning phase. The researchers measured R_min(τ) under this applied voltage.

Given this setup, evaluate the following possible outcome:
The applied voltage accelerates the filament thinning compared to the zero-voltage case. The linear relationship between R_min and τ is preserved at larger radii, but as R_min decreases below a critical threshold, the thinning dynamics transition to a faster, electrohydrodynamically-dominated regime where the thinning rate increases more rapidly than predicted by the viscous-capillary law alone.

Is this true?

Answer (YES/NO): NO